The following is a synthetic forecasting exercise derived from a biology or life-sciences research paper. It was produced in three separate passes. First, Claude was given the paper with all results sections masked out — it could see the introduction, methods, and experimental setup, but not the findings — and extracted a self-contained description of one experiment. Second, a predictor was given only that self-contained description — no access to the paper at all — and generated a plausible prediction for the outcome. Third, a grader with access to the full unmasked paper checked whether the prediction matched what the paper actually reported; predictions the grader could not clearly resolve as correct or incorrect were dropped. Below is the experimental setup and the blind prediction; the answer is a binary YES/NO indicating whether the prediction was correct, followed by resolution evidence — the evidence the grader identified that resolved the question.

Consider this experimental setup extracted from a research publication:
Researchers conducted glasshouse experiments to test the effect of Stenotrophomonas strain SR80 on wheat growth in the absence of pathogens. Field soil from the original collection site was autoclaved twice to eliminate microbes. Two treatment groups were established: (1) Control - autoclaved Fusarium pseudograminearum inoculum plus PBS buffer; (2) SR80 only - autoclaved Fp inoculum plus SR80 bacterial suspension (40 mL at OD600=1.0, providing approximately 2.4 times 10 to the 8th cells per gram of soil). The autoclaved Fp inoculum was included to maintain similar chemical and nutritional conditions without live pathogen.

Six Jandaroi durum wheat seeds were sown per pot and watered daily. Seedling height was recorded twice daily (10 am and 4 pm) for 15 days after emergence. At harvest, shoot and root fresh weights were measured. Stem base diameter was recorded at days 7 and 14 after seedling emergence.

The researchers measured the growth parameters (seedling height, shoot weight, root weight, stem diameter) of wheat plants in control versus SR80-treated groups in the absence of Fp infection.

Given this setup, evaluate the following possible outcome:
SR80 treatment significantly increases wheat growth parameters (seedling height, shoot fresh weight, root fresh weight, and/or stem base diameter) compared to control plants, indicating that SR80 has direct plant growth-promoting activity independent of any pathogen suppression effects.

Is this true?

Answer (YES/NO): YES